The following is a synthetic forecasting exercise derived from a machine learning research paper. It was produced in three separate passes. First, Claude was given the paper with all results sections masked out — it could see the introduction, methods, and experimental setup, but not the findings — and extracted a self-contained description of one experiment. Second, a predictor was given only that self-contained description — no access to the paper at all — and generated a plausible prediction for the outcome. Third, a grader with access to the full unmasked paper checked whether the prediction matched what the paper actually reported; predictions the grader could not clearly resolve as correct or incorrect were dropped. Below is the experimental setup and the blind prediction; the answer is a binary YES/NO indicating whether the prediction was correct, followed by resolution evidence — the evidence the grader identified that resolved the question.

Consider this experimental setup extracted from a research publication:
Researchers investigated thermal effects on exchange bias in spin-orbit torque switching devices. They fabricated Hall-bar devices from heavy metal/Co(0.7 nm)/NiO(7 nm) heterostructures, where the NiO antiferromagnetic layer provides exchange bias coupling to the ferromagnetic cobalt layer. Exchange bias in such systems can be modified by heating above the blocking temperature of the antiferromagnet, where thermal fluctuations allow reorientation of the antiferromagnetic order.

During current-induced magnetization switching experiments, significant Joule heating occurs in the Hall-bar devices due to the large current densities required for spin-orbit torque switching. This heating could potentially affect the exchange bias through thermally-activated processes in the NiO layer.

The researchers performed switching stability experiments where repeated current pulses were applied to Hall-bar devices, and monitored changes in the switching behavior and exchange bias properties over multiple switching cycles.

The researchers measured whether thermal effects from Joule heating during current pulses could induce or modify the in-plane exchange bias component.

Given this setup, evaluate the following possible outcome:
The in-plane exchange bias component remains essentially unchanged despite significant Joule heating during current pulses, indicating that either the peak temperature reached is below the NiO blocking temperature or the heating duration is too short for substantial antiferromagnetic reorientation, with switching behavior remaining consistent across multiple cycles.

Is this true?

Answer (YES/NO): NO